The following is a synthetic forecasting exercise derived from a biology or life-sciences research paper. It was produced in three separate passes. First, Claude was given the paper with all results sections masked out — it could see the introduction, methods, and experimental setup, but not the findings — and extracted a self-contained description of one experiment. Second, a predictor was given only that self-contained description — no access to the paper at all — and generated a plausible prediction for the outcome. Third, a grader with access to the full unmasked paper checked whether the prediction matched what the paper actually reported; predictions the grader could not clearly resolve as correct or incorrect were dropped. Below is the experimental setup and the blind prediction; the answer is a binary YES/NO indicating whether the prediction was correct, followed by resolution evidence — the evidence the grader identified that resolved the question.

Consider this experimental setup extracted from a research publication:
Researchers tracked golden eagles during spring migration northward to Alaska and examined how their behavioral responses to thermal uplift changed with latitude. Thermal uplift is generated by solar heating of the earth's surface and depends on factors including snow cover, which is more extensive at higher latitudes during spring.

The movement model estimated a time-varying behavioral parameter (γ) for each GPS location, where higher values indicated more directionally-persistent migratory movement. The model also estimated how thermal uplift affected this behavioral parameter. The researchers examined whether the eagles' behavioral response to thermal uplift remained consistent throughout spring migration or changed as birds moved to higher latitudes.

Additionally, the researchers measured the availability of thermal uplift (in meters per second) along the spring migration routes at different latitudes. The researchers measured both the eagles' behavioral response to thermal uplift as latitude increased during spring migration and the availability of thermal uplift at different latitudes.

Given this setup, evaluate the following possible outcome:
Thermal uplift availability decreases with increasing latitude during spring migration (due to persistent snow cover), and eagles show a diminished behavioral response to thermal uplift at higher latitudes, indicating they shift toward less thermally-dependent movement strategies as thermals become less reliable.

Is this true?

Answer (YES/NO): YES